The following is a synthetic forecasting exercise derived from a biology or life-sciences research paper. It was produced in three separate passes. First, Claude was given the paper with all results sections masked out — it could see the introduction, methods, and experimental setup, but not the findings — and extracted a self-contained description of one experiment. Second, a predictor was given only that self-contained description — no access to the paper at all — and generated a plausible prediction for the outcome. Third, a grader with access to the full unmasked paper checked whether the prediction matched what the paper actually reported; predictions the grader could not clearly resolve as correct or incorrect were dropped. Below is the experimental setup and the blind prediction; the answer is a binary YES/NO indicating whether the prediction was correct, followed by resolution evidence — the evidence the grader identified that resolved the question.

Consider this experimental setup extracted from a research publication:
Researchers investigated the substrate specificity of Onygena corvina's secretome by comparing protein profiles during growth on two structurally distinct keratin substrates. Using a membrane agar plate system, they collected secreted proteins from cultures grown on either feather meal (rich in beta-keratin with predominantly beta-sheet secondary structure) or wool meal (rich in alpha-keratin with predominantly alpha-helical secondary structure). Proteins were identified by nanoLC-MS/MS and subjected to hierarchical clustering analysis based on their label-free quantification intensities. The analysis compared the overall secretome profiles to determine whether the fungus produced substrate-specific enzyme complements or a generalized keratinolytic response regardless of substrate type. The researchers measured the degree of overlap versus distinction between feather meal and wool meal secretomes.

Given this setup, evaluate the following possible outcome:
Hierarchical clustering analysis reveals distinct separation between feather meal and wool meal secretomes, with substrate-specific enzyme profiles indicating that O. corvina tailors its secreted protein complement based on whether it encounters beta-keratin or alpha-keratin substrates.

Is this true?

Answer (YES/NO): NO